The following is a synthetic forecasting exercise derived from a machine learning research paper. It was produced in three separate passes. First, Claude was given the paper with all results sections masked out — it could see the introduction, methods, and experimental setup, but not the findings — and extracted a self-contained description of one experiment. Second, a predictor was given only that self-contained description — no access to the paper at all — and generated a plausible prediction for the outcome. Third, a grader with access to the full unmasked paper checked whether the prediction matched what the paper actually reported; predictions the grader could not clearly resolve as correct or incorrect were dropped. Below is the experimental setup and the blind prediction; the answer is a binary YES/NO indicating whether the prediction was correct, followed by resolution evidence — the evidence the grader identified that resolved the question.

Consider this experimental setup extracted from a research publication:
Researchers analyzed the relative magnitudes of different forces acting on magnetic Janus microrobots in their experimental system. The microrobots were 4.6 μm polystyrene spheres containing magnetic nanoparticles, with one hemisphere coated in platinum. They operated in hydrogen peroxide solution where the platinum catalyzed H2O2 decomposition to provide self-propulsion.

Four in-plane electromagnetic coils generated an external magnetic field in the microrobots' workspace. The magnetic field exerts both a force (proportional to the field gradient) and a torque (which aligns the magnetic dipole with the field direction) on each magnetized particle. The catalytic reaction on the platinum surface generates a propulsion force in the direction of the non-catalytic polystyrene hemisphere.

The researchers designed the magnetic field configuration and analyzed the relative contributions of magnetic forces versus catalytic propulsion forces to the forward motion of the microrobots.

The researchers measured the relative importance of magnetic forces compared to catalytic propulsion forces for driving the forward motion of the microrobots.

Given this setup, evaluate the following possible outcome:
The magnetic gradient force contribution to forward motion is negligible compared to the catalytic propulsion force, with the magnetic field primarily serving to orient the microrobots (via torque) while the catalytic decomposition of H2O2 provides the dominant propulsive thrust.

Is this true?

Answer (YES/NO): YES